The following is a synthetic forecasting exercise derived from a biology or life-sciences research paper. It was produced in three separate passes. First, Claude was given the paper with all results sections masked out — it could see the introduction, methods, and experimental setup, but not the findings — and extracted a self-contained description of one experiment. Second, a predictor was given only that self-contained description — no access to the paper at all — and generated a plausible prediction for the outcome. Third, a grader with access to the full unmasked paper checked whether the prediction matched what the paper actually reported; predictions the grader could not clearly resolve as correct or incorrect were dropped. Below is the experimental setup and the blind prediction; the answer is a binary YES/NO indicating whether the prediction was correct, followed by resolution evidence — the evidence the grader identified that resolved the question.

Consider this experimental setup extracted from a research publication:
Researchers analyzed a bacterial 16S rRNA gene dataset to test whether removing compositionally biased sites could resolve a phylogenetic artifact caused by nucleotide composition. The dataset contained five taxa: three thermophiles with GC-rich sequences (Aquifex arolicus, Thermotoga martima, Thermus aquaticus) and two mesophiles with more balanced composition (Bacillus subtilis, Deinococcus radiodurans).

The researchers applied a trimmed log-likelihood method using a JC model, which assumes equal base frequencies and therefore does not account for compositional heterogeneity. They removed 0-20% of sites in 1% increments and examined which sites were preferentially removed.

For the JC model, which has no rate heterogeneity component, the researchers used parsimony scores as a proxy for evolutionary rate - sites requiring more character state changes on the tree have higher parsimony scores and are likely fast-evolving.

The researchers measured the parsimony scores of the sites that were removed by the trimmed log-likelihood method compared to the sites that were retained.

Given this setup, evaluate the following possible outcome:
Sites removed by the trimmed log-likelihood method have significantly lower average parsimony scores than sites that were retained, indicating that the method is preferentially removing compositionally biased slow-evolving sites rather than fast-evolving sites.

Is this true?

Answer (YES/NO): NO